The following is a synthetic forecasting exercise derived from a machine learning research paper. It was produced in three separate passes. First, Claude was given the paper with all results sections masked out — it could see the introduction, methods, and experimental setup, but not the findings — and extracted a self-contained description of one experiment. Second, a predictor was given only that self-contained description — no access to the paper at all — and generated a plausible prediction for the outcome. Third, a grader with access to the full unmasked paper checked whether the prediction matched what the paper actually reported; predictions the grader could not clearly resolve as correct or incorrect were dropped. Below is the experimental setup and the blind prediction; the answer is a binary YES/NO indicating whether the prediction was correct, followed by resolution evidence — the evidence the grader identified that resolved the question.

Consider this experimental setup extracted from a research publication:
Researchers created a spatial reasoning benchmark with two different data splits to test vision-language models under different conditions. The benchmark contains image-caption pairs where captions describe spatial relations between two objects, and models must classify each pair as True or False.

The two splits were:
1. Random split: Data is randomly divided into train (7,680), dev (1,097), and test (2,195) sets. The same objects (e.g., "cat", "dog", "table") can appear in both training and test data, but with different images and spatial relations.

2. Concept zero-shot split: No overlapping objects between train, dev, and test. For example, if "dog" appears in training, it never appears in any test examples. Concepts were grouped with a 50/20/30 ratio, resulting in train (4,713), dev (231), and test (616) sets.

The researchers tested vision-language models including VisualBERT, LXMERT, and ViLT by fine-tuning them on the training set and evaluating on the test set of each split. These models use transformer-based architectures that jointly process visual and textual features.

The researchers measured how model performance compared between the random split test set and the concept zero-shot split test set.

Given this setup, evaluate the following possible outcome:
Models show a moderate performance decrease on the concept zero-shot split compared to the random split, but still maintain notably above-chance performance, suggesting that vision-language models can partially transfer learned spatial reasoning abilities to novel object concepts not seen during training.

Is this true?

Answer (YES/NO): NO